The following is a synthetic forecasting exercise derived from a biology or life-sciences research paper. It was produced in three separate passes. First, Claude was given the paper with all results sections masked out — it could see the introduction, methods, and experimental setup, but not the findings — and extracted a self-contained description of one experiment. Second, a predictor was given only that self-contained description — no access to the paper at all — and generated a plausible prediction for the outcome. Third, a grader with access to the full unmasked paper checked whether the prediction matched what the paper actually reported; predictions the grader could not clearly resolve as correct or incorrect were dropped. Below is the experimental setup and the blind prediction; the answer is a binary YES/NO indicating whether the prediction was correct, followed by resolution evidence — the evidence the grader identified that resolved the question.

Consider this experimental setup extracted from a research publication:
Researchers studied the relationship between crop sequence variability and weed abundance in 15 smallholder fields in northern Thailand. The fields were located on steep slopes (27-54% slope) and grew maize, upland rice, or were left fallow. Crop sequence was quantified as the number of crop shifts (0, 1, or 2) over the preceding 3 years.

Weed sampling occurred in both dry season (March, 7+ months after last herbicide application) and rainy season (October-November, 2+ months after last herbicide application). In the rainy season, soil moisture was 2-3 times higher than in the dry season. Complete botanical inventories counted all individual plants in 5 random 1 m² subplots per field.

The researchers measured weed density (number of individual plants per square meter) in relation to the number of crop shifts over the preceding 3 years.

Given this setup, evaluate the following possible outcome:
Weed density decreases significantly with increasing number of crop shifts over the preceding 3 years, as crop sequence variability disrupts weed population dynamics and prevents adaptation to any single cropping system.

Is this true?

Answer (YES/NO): NO